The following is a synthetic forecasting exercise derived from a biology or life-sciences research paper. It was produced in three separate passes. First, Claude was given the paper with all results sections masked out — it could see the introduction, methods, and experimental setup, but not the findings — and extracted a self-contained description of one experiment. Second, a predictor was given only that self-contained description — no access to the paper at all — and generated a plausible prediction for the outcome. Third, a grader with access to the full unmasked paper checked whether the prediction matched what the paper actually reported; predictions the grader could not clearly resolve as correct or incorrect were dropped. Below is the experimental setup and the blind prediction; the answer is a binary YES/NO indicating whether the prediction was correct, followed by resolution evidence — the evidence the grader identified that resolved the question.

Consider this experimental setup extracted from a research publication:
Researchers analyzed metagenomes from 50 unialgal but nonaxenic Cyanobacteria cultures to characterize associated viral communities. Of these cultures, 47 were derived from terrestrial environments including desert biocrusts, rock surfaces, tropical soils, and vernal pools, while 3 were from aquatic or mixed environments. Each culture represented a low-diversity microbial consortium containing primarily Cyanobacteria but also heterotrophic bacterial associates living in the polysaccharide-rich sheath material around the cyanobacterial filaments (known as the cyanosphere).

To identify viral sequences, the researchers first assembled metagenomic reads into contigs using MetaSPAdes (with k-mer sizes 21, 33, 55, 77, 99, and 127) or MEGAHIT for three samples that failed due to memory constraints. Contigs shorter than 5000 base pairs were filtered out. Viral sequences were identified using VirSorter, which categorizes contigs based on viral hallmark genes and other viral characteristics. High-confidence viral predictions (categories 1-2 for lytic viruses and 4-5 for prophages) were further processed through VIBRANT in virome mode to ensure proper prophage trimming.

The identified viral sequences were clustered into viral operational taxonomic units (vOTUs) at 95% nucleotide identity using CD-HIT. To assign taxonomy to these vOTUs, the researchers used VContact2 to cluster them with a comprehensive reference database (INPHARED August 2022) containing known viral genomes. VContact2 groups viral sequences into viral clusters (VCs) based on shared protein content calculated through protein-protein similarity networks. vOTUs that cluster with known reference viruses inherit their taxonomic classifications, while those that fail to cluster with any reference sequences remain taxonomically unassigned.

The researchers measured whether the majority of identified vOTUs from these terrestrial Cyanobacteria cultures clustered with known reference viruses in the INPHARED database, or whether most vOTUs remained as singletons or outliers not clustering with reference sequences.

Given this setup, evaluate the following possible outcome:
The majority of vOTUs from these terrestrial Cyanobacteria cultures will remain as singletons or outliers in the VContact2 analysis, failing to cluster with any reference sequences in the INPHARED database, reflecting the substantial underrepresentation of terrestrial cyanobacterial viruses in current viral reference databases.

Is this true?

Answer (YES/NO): YES